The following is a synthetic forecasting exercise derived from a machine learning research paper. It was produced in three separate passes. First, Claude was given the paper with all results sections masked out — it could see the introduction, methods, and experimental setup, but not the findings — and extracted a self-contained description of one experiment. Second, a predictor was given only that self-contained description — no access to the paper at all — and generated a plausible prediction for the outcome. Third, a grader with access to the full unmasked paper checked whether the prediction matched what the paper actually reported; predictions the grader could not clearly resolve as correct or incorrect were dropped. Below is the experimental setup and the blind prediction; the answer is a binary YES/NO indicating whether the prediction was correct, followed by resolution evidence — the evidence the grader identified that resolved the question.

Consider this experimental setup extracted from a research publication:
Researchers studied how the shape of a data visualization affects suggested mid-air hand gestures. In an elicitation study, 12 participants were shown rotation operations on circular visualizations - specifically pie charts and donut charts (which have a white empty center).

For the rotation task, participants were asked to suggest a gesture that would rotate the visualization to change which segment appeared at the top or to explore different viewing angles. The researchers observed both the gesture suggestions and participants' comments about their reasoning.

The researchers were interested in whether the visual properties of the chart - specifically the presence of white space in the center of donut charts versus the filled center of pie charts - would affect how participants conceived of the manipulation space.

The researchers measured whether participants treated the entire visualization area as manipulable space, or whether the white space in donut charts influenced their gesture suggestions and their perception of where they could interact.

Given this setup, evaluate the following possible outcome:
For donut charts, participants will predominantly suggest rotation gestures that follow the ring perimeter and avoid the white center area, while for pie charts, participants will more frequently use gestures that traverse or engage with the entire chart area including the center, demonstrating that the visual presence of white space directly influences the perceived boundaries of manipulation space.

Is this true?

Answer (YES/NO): YES